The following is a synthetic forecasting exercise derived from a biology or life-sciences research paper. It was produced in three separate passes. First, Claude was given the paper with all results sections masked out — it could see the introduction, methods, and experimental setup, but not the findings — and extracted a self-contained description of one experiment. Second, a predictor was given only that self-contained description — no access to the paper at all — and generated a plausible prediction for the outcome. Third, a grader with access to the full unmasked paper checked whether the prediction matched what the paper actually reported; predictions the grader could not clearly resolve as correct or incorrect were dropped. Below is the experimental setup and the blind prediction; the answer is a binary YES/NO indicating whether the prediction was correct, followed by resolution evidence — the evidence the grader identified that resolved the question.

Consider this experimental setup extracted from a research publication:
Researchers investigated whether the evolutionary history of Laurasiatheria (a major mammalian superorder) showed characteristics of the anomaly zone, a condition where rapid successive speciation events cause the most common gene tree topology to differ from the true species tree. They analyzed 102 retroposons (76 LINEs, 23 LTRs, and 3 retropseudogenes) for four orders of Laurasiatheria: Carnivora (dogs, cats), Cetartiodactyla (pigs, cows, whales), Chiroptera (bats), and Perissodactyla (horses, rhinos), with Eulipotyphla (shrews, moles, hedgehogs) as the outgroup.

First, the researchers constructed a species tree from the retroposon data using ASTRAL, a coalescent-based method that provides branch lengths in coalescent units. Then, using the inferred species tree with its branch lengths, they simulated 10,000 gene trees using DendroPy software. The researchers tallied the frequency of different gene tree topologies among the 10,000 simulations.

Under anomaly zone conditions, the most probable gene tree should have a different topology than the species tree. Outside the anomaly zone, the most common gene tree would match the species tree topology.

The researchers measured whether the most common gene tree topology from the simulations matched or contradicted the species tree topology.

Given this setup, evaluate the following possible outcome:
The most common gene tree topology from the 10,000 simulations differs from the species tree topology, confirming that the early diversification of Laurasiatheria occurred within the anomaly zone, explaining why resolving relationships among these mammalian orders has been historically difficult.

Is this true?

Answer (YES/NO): YES